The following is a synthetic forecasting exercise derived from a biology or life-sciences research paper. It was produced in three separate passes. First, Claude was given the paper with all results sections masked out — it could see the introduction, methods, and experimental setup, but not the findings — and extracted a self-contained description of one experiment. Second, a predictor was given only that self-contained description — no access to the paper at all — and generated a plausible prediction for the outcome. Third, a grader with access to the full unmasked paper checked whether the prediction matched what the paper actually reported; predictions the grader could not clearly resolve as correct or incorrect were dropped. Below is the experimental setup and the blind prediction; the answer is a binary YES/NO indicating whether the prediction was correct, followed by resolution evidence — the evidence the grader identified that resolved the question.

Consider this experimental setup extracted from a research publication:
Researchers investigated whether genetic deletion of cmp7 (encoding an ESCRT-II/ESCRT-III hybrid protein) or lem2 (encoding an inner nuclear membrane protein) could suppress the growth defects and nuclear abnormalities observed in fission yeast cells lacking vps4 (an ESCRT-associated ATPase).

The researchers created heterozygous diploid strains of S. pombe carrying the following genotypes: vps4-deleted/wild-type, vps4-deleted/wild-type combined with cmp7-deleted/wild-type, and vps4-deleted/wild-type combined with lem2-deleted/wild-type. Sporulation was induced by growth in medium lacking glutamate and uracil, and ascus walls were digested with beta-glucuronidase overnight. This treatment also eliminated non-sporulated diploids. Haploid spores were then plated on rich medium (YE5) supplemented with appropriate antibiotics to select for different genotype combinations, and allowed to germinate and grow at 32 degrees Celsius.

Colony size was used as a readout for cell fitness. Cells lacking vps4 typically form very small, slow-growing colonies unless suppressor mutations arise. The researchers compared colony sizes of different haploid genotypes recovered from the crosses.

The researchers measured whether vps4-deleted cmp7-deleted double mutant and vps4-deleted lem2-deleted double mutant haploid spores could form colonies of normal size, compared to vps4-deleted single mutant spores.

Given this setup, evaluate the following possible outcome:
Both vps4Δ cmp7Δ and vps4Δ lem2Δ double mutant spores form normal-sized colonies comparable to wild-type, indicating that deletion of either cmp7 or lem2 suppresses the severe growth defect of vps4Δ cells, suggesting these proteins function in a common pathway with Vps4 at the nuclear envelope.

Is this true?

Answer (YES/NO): NO